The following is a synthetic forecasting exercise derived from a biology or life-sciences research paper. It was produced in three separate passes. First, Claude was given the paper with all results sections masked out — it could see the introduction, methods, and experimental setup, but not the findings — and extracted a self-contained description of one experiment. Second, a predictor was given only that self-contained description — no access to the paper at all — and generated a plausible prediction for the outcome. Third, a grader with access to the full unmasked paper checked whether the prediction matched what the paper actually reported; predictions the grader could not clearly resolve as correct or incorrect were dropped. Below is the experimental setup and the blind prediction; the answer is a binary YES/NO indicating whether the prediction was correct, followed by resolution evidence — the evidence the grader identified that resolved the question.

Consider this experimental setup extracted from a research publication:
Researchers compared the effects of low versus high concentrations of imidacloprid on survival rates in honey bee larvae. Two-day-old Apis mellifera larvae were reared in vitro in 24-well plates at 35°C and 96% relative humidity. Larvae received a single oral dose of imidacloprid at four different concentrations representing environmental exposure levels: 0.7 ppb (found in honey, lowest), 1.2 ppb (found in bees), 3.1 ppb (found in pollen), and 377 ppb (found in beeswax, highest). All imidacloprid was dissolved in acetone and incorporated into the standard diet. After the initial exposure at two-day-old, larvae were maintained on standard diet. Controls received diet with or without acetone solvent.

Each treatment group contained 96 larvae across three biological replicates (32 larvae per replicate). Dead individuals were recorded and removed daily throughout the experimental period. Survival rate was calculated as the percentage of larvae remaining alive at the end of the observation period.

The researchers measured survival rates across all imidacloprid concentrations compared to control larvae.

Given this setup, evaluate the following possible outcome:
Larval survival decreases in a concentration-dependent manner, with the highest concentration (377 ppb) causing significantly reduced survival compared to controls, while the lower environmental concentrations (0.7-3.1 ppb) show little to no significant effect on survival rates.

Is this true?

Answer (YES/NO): NO